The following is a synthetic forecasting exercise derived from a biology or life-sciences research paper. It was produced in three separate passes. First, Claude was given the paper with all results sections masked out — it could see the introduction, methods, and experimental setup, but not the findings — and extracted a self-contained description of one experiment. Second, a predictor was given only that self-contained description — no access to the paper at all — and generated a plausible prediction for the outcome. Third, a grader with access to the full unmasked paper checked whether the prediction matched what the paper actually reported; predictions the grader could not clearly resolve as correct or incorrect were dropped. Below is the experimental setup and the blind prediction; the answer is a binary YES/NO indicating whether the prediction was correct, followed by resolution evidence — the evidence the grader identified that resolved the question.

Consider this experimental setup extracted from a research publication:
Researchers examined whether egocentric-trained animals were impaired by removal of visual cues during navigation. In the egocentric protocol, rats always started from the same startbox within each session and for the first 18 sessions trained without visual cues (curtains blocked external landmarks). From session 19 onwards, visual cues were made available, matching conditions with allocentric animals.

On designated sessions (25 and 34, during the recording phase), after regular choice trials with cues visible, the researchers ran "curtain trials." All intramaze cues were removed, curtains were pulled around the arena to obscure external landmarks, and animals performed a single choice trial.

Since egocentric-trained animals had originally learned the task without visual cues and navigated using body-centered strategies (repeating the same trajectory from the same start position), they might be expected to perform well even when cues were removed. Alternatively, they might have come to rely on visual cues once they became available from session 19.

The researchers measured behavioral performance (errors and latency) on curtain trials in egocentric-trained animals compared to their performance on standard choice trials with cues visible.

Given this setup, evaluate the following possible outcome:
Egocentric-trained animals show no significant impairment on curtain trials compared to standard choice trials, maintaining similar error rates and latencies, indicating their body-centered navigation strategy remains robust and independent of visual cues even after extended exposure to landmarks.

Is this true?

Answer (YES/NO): YES